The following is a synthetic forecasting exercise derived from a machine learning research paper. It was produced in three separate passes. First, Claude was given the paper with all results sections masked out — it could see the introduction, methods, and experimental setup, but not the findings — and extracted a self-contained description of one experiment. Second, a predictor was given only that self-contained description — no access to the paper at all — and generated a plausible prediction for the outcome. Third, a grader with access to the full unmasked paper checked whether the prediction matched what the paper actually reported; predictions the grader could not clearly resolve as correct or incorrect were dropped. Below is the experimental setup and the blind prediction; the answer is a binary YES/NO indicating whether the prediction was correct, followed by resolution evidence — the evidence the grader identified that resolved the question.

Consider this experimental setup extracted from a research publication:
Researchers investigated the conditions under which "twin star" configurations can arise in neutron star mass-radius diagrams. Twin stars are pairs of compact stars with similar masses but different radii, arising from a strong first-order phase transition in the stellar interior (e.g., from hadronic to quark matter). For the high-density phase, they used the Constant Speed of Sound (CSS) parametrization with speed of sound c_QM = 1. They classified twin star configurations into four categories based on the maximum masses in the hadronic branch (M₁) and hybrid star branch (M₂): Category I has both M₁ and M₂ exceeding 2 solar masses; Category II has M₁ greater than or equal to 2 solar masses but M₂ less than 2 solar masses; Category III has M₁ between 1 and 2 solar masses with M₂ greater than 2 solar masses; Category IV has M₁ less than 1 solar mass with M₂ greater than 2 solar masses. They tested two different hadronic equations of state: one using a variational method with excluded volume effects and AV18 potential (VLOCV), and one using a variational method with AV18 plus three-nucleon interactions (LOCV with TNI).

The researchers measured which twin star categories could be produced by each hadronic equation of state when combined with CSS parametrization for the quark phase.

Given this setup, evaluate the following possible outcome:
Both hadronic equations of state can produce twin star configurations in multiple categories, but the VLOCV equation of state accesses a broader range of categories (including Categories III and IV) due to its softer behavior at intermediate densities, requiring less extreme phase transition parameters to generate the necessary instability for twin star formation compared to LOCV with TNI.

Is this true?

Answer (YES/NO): NO